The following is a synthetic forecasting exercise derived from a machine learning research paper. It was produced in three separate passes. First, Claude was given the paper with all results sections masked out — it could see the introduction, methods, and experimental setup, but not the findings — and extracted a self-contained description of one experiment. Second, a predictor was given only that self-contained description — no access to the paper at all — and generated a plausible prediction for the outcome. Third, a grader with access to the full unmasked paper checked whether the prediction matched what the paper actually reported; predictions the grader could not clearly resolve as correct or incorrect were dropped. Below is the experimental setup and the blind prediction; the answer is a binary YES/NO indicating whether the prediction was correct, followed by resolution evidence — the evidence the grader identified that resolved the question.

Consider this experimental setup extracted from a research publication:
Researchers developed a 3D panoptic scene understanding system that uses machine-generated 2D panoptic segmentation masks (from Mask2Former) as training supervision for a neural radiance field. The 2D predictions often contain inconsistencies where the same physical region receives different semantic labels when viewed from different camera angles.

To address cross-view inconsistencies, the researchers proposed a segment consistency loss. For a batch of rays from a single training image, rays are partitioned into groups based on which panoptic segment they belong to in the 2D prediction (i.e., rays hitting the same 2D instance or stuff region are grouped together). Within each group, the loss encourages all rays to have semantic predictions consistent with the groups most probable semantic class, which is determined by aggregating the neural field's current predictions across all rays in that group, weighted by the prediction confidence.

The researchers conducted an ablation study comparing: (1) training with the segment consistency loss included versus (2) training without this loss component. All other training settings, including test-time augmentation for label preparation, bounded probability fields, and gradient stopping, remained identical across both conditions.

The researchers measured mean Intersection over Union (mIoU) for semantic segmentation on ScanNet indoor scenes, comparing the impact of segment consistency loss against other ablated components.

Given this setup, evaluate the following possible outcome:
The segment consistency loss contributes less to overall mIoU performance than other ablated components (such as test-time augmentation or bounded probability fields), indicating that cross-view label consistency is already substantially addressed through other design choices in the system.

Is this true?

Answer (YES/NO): NO